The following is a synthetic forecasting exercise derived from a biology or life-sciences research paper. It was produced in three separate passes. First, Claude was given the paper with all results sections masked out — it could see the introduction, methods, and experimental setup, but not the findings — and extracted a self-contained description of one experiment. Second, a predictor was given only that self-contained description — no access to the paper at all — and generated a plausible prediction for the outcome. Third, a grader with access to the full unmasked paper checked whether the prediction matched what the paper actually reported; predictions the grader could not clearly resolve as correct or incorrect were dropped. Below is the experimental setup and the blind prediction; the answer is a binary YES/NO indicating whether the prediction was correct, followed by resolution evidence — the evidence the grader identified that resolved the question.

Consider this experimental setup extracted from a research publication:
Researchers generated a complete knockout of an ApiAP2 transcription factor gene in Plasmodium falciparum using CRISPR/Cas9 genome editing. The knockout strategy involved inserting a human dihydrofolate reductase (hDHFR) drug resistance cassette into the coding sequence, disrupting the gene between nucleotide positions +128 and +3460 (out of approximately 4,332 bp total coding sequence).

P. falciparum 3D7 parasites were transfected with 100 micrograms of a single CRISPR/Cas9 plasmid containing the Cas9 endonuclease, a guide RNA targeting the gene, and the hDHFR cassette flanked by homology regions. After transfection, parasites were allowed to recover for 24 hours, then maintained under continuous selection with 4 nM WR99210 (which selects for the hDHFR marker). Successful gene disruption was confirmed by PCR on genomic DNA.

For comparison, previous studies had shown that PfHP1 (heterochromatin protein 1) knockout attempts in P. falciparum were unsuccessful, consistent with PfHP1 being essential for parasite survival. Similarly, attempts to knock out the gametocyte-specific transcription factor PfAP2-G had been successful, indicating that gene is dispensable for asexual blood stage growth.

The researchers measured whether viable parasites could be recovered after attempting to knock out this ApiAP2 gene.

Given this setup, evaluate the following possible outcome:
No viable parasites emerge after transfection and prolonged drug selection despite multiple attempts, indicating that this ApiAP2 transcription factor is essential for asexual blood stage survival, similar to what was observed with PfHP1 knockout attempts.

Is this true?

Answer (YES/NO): NO